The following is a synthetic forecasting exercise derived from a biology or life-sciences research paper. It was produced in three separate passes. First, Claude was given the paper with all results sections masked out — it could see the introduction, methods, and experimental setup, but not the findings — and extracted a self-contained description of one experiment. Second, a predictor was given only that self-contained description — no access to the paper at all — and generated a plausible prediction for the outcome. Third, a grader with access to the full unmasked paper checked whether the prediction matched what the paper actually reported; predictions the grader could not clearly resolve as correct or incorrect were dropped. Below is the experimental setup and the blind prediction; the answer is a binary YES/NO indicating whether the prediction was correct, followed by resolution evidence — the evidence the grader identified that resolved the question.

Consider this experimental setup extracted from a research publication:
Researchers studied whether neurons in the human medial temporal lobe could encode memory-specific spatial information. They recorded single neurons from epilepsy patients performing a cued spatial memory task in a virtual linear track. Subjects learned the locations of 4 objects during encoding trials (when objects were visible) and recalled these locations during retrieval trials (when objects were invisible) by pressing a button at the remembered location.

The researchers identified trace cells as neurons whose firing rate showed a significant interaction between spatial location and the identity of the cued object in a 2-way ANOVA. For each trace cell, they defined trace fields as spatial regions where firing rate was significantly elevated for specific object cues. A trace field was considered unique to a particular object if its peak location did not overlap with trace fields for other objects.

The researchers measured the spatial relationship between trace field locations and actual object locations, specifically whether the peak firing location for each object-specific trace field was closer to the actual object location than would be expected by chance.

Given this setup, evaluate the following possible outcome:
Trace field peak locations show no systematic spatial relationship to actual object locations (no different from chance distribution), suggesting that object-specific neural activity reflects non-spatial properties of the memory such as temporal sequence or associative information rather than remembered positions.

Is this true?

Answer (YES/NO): NO